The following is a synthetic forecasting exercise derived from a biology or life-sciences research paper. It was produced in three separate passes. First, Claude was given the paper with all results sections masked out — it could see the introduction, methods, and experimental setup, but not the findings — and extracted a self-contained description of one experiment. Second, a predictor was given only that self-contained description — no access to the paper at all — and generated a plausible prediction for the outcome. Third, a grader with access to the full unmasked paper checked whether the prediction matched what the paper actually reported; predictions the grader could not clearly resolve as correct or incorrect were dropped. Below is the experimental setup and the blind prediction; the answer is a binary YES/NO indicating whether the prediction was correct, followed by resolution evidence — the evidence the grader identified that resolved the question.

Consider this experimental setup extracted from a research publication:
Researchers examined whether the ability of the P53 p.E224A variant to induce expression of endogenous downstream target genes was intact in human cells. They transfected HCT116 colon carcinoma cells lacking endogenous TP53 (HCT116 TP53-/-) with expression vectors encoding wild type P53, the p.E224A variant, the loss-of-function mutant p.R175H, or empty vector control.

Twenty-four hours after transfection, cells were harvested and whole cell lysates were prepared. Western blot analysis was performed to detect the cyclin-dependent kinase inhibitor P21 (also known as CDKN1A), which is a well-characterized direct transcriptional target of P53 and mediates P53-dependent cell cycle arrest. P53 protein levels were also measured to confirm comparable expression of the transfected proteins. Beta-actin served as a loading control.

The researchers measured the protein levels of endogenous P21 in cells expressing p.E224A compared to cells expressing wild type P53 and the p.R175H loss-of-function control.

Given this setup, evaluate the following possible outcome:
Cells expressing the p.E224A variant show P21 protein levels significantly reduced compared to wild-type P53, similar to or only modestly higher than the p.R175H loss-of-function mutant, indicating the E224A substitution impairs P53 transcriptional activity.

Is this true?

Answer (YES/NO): NO